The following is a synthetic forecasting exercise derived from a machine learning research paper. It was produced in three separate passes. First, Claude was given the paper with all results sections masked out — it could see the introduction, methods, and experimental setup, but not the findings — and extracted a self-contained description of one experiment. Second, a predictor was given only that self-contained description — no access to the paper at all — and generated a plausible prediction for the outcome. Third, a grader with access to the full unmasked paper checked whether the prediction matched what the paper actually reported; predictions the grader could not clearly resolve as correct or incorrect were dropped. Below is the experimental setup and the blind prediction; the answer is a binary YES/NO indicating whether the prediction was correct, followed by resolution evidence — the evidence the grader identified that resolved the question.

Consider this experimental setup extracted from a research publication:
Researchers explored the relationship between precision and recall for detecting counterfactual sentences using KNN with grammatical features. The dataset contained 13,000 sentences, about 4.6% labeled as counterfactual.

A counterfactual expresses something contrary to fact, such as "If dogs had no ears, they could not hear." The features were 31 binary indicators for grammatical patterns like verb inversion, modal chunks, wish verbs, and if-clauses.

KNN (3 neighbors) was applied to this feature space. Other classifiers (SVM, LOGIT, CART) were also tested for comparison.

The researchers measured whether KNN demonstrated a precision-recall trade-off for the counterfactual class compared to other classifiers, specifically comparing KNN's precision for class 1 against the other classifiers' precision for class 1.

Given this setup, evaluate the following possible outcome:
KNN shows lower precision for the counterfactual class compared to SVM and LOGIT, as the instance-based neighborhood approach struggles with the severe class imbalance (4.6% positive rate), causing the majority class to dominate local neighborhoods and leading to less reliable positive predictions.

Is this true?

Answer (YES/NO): YES